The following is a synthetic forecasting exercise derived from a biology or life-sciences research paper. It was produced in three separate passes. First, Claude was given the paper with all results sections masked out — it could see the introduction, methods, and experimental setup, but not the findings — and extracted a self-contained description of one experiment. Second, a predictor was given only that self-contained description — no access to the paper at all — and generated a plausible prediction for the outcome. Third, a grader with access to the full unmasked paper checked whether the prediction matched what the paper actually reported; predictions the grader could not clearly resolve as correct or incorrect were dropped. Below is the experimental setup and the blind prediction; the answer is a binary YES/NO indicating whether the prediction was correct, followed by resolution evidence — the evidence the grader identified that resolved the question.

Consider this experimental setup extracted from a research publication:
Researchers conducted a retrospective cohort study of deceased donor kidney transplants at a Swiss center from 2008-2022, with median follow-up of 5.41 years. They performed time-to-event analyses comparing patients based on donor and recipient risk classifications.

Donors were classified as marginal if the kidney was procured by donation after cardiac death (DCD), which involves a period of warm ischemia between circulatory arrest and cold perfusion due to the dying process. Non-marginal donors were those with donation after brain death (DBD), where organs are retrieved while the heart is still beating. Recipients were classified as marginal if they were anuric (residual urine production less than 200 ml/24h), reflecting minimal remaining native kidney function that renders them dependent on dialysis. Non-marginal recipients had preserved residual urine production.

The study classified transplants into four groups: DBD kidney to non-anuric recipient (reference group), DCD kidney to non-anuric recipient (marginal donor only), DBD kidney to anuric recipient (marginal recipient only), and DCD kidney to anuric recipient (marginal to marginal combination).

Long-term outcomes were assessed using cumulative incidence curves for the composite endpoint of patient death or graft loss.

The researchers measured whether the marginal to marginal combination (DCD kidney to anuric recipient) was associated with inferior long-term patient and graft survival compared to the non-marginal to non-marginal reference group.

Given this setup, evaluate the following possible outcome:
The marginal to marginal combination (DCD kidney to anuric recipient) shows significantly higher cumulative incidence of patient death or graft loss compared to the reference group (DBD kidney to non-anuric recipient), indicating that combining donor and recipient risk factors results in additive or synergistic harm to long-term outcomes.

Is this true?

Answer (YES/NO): NO